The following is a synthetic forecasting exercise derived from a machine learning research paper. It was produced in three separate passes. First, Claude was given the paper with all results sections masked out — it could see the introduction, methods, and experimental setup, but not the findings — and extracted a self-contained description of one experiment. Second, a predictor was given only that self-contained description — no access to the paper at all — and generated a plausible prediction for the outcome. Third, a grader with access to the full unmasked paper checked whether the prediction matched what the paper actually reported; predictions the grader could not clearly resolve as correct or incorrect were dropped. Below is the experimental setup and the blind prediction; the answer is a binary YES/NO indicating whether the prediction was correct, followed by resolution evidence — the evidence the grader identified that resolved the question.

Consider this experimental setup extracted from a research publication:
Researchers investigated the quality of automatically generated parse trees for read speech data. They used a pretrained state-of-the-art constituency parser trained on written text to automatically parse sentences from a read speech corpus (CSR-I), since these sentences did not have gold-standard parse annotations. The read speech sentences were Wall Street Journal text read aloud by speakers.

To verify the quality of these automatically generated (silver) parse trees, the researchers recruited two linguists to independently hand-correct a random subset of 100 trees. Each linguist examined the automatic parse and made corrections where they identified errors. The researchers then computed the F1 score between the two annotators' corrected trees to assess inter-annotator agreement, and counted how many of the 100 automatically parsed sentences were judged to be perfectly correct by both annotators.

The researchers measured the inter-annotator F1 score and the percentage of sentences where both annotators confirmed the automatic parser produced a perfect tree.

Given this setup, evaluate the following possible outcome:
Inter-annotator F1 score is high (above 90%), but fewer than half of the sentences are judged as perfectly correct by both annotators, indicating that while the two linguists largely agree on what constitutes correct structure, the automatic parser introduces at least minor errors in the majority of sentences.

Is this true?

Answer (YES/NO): NO